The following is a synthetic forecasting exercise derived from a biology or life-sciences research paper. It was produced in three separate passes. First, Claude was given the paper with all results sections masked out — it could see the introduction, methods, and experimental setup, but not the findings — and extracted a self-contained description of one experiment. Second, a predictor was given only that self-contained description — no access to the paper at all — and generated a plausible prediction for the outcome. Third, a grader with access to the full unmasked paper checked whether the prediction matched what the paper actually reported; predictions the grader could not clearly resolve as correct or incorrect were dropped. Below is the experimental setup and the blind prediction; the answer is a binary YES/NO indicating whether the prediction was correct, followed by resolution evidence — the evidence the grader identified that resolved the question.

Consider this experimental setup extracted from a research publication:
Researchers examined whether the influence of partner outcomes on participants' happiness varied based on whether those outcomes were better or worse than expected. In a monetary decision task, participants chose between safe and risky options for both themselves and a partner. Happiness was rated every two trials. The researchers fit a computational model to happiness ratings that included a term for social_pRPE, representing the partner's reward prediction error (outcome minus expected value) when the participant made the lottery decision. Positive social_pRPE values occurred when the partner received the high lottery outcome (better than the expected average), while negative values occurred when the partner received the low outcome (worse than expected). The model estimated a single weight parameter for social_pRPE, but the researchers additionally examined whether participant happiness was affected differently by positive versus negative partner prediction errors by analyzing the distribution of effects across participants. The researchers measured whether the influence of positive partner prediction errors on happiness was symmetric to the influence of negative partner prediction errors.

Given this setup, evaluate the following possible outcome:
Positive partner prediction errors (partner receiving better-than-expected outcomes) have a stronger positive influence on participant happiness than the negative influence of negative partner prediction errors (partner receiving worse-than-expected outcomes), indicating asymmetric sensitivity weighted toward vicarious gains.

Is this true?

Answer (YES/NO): NO